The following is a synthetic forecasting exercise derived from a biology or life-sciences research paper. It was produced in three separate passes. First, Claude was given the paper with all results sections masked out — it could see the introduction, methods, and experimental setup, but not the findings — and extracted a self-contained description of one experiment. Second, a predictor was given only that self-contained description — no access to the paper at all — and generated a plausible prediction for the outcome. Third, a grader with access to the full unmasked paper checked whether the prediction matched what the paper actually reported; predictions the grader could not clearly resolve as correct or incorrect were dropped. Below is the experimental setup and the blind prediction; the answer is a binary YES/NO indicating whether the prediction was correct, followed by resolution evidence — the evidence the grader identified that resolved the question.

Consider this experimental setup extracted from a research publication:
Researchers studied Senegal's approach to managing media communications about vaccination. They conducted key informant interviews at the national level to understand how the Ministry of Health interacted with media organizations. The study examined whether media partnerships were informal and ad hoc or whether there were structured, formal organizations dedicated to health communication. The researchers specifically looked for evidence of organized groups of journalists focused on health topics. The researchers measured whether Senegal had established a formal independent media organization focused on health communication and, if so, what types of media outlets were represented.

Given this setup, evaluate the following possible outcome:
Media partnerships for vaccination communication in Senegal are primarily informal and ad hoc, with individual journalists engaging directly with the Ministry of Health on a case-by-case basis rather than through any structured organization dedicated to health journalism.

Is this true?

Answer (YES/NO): NO